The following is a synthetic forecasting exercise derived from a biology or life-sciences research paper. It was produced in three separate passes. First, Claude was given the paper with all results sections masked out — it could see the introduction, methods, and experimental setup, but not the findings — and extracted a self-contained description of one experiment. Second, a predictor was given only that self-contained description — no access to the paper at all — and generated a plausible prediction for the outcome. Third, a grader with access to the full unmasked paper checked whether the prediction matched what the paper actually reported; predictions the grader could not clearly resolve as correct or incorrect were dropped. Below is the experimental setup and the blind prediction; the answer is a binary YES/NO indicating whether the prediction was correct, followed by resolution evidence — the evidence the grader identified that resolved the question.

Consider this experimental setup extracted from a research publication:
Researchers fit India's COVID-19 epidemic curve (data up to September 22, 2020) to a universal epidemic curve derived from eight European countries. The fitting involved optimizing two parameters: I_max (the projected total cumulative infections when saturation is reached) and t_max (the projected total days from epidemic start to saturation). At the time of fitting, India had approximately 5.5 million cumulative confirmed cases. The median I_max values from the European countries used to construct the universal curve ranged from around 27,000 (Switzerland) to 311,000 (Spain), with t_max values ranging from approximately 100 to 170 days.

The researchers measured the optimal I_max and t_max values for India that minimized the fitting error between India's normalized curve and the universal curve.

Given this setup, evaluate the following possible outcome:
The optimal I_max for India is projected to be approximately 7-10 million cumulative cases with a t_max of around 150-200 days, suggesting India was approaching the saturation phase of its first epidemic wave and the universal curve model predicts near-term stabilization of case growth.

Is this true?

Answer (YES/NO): NO